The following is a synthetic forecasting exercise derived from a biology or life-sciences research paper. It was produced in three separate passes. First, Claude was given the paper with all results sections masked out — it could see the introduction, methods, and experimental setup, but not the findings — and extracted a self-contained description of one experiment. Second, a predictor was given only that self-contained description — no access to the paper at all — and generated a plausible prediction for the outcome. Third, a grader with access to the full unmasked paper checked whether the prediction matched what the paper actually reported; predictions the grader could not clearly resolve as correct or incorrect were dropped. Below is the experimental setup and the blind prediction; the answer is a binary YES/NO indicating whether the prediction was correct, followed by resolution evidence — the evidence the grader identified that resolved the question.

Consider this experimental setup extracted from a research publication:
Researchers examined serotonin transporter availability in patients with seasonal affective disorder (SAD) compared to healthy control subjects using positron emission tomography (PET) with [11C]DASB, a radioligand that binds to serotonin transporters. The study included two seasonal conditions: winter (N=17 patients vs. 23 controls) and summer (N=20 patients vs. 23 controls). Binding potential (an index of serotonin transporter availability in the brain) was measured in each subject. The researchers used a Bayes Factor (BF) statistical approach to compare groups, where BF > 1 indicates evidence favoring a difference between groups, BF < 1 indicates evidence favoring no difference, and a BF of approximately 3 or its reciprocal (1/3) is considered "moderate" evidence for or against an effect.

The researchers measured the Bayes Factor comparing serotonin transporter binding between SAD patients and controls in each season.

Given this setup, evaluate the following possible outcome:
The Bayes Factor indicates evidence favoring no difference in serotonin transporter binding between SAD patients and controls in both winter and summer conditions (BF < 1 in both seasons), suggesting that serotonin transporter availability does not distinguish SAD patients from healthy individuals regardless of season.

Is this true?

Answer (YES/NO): NO